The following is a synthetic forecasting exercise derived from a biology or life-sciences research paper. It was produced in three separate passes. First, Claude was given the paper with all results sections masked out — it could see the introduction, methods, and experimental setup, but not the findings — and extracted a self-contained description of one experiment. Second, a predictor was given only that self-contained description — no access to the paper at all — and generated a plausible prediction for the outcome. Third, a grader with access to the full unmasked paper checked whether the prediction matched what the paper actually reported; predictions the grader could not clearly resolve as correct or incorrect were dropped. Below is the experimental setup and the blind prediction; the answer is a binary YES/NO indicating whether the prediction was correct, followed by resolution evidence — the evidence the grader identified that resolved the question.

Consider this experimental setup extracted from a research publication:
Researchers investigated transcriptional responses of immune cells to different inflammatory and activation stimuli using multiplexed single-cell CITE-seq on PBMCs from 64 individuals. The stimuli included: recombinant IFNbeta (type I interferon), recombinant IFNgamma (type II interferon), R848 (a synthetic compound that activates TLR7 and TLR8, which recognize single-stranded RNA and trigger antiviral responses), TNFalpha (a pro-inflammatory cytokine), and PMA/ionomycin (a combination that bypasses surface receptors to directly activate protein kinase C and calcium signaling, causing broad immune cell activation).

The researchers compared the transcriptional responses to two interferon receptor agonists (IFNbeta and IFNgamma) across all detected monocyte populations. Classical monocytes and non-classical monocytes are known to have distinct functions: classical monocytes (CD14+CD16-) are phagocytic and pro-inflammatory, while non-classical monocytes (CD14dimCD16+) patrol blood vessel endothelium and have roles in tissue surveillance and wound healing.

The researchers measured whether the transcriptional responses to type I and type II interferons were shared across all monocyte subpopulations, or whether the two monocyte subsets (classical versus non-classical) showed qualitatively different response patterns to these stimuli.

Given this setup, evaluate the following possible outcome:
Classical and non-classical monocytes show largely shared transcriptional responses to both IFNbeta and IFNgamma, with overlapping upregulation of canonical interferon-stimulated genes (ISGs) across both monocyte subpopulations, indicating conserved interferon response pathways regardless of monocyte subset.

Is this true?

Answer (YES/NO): NO